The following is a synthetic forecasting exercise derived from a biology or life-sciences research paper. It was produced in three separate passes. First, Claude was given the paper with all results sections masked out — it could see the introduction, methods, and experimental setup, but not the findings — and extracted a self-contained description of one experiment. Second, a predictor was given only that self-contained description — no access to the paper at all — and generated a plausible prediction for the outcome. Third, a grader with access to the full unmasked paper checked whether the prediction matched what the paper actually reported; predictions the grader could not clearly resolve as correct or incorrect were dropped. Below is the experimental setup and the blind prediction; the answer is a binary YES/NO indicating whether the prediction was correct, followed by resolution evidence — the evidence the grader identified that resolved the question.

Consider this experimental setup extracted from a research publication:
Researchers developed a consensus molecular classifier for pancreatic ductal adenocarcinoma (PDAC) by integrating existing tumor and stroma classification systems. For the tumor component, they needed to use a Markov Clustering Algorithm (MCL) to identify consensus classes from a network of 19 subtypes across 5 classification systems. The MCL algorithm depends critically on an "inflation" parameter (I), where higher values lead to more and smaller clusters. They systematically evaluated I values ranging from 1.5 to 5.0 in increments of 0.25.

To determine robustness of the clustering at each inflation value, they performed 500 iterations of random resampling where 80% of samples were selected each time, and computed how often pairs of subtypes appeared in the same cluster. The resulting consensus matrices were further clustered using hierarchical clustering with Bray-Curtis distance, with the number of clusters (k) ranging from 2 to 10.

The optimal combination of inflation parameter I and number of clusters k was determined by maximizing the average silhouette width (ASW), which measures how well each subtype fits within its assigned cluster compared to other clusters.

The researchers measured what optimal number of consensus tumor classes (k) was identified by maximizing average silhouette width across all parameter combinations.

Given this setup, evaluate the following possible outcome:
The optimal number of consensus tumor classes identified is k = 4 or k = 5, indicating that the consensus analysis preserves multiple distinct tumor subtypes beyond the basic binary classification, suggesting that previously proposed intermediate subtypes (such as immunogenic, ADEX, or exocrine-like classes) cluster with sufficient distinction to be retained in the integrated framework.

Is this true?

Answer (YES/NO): NO